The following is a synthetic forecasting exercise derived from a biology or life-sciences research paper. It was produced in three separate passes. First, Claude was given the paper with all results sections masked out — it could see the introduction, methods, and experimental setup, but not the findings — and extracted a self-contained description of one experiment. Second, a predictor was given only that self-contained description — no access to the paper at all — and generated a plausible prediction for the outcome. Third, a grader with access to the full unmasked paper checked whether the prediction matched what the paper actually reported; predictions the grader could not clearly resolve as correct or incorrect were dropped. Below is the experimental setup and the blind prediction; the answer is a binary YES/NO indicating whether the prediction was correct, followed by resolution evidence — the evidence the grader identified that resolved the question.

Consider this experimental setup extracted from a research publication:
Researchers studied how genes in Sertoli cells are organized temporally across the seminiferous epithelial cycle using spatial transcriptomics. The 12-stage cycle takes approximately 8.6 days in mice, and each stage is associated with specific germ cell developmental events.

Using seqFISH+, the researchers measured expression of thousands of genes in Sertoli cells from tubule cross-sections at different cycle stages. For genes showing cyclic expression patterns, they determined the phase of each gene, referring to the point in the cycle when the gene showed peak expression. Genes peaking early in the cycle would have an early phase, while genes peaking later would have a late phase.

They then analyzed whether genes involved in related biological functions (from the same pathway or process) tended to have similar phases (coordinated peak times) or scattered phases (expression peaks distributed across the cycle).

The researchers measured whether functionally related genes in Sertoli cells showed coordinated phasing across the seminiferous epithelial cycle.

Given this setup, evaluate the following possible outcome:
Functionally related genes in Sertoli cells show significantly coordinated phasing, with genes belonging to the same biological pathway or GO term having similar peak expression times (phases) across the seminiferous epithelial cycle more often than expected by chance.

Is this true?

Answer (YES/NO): YES